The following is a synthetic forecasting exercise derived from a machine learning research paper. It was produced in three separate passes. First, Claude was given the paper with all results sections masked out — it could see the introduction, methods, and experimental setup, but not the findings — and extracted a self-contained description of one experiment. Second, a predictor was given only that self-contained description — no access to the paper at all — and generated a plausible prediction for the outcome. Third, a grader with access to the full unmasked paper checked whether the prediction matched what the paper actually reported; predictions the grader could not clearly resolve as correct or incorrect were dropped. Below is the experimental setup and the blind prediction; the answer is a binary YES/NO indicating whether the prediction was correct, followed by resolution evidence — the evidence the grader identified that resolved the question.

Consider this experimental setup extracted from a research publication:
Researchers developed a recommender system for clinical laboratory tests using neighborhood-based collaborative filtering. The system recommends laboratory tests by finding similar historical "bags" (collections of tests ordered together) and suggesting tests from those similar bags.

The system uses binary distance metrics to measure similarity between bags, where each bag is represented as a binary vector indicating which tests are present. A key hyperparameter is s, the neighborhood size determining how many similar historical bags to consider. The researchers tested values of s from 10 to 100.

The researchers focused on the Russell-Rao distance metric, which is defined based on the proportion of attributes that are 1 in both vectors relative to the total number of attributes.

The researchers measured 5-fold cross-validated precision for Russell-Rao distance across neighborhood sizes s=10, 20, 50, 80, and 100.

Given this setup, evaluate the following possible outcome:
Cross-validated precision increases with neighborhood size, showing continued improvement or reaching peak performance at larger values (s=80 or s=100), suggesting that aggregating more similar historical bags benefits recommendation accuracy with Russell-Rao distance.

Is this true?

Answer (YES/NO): YES